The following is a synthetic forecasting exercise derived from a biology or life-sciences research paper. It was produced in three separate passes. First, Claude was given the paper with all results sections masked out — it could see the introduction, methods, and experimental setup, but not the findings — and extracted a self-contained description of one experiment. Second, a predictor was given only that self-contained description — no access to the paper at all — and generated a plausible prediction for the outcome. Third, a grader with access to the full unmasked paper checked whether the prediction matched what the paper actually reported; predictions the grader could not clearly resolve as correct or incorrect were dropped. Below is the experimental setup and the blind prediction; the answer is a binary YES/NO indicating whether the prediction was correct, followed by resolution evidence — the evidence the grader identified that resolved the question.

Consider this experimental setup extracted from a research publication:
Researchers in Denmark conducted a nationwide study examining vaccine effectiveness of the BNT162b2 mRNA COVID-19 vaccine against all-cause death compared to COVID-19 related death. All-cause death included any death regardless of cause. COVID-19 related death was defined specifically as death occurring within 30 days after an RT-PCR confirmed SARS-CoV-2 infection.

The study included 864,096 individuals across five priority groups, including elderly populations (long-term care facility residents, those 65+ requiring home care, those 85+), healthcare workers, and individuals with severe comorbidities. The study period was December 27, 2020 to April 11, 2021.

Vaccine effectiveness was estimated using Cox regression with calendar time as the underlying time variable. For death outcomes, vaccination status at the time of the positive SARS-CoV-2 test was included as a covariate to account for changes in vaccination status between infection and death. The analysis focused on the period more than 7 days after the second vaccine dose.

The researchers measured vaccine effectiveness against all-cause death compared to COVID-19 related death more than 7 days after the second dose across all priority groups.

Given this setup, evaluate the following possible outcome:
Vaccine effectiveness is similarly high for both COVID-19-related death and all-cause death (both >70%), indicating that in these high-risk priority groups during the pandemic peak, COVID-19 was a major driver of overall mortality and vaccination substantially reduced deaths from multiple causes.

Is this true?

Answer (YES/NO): NO